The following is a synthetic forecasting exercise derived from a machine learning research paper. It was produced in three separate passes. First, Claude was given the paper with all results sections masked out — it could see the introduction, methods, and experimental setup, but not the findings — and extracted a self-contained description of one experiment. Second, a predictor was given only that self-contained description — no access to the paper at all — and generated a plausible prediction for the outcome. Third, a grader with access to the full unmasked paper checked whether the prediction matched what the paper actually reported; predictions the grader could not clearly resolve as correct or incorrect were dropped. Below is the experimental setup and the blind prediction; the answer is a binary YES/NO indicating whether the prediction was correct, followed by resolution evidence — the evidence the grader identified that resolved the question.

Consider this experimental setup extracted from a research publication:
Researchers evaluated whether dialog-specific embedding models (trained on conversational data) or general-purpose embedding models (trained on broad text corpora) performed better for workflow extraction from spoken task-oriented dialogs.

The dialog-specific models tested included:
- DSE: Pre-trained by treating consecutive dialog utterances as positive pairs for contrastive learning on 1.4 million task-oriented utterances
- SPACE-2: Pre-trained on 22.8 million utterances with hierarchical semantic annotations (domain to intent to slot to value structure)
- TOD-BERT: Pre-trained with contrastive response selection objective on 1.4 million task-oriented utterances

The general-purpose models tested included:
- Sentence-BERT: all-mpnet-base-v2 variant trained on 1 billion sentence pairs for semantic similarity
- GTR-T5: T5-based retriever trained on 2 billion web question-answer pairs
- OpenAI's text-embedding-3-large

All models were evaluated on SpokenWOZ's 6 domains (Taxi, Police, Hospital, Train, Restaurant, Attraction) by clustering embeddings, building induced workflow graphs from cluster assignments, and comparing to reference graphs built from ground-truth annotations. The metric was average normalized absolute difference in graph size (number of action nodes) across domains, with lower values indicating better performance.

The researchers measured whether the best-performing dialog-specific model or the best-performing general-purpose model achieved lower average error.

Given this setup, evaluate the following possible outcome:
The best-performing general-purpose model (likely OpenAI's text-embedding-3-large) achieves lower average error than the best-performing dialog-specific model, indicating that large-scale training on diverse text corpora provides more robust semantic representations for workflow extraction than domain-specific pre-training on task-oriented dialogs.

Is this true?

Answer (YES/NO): NO